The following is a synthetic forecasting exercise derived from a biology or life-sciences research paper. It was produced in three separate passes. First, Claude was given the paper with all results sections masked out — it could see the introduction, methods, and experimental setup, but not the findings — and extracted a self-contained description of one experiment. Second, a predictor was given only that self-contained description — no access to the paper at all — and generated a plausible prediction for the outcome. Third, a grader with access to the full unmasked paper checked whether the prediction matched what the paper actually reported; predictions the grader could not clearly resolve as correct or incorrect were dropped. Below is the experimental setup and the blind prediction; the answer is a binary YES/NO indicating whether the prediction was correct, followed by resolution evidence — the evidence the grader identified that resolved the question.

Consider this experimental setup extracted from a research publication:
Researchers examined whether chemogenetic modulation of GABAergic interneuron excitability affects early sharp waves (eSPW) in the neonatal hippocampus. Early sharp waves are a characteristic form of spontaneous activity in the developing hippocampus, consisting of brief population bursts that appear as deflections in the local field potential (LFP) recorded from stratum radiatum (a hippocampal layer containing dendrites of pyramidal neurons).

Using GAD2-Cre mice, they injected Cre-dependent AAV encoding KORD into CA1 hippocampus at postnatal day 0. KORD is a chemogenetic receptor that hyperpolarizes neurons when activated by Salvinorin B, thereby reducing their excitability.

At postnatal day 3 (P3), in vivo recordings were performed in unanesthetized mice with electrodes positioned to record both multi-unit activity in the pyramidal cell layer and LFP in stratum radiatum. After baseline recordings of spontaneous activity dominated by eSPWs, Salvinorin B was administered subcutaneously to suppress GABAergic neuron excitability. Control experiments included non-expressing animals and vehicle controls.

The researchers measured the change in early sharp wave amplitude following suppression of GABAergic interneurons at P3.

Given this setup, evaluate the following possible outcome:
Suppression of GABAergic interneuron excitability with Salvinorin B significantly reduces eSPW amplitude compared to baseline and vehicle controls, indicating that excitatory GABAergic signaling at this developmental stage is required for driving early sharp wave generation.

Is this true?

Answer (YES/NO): YES